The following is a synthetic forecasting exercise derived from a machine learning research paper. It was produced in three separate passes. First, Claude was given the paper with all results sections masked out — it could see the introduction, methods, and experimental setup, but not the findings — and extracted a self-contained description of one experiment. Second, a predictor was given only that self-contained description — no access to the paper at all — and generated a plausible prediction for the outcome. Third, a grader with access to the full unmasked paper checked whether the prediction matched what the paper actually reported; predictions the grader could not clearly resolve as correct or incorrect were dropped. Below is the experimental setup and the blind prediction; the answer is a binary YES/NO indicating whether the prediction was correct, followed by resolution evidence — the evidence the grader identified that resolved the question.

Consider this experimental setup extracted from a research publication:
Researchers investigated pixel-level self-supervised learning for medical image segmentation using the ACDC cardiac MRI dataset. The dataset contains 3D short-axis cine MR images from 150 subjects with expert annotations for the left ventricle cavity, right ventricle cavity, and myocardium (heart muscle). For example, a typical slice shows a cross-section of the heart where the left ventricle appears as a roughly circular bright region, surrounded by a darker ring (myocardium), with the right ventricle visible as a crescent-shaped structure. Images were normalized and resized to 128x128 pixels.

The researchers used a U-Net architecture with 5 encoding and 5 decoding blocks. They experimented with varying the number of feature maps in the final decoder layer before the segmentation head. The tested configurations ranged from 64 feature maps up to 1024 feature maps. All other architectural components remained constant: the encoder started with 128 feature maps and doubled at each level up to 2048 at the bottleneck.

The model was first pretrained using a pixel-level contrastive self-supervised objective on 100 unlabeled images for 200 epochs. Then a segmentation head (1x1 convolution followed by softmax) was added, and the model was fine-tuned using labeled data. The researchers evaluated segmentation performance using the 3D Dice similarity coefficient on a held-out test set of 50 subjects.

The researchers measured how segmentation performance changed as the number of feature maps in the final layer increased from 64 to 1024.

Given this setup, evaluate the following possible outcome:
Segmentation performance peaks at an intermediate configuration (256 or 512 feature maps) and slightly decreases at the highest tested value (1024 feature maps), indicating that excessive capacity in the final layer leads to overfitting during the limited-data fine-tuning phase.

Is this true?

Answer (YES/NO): NO